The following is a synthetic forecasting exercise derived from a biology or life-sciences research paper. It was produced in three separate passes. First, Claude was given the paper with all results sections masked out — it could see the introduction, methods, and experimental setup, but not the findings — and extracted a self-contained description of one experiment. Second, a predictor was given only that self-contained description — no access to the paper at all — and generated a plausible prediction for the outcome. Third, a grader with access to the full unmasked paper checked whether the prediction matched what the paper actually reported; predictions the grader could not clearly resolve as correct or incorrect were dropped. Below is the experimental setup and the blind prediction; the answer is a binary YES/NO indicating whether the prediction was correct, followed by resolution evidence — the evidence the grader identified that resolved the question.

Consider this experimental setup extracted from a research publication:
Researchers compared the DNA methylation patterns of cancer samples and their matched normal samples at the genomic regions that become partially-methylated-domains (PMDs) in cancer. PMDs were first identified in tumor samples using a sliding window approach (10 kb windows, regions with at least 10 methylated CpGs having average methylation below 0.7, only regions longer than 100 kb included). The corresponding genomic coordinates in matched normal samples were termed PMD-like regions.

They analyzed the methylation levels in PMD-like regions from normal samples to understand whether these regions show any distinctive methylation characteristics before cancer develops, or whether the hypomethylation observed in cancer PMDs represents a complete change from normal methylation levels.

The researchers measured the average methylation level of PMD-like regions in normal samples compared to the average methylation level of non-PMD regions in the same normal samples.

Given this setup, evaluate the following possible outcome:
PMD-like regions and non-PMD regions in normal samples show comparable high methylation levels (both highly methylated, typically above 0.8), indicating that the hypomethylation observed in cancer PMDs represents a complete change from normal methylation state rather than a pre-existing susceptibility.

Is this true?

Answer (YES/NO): NO